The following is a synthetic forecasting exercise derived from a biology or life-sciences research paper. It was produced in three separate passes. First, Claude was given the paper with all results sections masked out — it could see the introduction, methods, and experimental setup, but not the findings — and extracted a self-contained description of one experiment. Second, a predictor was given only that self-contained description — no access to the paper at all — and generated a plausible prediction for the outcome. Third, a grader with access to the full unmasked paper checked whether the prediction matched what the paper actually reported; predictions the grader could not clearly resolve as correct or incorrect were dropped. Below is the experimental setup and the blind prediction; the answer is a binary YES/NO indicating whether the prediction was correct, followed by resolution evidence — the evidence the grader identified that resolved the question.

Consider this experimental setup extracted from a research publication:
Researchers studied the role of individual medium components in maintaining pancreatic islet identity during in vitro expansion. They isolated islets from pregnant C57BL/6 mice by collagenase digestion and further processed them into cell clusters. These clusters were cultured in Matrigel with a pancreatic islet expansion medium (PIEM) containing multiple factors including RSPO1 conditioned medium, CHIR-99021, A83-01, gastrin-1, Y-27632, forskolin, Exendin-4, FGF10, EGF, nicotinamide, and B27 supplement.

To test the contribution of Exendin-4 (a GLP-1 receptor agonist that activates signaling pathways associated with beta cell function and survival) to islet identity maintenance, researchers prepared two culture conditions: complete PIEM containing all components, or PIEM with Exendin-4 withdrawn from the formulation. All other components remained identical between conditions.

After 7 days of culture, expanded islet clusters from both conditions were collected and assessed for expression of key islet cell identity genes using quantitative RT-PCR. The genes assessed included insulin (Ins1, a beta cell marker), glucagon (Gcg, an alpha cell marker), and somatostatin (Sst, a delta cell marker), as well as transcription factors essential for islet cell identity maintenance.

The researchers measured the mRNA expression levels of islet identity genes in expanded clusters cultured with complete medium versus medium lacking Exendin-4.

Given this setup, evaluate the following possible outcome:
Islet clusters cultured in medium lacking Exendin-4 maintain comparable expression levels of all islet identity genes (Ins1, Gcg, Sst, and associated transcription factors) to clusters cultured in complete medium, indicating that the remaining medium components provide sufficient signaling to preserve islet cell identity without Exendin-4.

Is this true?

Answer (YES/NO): NO